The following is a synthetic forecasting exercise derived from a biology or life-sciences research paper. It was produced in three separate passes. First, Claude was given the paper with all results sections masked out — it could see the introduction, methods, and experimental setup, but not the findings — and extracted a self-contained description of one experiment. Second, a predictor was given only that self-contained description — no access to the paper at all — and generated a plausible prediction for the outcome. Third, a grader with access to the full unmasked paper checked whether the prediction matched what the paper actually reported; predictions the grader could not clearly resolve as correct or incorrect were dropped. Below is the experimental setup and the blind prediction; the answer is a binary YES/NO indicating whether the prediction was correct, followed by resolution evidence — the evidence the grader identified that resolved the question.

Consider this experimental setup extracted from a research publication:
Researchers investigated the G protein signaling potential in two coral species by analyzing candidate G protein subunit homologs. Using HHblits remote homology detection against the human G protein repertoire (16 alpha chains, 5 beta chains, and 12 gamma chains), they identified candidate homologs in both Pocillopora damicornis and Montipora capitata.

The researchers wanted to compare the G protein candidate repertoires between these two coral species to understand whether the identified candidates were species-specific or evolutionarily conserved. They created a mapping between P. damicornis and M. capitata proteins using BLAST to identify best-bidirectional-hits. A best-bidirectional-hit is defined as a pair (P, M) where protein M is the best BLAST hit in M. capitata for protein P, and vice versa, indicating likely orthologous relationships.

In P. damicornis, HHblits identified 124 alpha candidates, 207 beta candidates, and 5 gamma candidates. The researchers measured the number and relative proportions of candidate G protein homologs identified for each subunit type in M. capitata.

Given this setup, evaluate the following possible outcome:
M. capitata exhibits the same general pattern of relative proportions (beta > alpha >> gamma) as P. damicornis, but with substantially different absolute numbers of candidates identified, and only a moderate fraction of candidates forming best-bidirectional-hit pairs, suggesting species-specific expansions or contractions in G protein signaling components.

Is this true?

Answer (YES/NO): NO